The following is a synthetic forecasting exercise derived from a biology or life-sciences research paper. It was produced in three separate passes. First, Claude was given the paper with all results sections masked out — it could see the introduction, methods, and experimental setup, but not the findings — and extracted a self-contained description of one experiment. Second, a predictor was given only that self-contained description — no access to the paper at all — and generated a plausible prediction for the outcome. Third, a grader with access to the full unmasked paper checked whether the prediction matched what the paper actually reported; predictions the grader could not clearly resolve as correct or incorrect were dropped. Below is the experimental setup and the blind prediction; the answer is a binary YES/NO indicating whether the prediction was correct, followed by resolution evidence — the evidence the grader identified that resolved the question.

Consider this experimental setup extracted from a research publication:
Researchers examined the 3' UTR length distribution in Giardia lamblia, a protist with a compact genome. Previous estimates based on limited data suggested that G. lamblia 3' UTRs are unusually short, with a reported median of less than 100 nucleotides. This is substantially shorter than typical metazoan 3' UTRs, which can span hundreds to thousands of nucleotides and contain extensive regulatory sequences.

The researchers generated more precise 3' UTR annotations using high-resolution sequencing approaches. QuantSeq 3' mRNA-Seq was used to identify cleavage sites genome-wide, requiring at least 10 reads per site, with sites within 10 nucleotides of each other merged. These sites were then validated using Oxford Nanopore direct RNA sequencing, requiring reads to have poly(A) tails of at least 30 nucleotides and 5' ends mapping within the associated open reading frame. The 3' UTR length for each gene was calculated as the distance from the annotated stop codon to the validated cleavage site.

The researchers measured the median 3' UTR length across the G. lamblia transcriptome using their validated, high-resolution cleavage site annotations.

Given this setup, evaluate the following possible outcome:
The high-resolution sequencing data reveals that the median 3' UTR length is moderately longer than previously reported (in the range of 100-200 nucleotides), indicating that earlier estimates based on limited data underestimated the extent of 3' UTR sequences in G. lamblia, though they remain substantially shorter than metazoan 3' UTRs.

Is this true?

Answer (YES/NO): NO